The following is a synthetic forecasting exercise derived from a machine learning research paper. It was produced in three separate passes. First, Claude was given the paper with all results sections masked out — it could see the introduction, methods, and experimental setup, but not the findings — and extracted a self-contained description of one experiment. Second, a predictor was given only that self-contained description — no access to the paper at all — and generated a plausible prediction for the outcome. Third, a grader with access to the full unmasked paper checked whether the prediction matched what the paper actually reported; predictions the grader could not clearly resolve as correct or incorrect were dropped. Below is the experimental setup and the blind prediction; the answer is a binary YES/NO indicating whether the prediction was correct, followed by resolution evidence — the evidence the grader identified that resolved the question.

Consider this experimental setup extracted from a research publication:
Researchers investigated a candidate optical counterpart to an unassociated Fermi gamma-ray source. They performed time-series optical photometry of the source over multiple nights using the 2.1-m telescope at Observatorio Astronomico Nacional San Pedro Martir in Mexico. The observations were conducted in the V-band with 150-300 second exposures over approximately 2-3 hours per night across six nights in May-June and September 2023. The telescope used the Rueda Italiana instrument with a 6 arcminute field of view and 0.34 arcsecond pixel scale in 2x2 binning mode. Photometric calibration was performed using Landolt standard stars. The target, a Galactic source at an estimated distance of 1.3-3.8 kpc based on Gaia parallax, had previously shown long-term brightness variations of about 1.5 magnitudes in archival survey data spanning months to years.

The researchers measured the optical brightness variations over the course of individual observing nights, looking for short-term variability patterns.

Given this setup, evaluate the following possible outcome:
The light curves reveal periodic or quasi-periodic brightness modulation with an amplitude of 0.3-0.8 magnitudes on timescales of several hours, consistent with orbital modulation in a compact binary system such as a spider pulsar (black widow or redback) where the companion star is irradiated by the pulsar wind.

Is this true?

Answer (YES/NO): NO